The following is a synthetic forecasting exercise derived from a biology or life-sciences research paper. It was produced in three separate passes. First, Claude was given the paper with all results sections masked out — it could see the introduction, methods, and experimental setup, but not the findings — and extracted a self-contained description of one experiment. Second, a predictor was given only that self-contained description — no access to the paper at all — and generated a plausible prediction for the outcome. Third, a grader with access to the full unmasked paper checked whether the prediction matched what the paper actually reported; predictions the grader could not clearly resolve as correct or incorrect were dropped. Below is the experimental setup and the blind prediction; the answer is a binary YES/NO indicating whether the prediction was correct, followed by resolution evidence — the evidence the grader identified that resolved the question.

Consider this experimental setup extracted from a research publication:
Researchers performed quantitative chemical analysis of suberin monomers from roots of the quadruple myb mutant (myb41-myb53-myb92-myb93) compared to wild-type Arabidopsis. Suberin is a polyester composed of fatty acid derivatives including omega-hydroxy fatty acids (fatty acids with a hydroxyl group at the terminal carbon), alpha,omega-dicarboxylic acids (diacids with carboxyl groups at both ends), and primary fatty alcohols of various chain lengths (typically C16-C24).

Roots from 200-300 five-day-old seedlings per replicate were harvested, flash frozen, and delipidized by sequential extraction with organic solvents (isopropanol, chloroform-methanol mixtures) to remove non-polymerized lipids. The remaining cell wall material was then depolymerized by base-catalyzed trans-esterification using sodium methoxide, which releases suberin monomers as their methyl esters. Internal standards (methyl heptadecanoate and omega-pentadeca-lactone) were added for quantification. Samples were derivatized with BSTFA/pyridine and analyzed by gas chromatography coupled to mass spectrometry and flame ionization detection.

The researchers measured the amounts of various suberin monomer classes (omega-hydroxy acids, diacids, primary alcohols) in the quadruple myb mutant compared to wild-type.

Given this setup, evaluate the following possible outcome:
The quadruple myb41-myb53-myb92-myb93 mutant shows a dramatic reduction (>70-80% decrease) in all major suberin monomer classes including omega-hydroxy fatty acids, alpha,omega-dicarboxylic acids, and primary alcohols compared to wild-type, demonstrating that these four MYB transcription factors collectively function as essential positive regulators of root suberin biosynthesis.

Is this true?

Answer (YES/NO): NO